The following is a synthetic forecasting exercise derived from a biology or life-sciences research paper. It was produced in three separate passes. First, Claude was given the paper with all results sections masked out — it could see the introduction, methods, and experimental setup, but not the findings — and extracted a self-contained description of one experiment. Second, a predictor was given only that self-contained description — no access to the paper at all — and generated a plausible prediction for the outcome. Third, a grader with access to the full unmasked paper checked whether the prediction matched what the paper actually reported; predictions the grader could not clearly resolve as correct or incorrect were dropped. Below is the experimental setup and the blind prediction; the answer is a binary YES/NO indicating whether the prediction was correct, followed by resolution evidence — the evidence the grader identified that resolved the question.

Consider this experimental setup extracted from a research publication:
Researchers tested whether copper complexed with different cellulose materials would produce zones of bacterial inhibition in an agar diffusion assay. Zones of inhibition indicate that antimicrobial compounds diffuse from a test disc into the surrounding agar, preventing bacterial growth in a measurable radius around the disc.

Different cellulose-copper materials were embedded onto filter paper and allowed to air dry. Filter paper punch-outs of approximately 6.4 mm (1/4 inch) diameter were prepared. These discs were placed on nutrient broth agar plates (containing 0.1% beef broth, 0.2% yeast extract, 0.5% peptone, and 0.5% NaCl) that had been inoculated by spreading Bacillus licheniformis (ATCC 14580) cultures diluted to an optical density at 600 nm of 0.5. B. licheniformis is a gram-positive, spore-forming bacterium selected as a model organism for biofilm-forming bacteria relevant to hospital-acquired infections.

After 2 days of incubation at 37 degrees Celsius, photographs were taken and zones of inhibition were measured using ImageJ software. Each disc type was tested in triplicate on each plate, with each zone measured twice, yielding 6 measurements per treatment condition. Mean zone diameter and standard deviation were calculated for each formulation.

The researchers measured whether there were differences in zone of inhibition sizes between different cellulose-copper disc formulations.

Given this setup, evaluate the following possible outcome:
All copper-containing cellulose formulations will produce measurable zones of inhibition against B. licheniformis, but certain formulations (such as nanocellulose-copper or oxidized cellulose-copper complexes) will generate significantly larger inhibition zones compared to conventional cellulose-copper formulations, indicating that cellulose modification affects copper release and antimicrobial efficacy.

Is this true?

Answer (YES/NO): NO